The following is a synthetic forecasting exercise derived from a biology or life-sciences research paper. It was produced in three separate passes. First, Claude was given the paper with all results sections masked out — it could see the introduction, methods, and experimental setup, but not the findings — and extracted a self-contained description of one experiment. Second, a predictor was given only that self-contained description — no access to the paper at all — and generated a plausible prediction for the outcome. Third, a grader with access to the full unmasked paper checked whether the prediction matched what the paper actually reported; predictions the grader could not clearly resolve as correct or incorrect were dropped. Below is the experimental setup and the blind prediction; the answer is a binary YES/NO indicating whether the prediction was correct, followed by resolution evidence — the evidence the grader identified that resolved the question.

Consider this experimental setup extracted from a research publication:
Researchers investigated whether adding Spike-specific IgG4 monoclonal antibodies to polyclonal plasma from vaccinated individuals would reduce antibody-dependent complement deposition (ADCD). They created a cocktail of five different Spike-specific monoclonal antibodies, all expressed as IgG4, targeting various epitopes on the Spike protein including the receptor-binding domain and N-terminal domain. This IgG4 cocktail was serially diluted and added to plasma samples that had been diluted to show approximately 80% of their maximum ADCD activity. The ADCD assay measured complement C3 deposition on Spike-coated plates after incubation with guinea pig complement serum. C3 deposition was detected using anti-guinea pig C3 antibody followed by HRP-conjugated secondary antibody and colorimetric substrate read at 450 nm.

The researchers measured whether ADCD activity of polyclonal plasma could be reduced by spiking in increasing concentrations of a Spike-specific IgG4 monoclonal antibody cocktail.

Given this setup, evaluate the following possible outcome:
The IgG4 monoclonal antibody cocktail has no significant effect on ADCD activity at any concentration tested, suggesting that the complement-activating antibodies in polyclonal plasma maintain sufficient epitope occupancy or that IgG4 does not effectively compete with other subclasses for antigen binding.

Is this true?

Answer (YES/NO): YES